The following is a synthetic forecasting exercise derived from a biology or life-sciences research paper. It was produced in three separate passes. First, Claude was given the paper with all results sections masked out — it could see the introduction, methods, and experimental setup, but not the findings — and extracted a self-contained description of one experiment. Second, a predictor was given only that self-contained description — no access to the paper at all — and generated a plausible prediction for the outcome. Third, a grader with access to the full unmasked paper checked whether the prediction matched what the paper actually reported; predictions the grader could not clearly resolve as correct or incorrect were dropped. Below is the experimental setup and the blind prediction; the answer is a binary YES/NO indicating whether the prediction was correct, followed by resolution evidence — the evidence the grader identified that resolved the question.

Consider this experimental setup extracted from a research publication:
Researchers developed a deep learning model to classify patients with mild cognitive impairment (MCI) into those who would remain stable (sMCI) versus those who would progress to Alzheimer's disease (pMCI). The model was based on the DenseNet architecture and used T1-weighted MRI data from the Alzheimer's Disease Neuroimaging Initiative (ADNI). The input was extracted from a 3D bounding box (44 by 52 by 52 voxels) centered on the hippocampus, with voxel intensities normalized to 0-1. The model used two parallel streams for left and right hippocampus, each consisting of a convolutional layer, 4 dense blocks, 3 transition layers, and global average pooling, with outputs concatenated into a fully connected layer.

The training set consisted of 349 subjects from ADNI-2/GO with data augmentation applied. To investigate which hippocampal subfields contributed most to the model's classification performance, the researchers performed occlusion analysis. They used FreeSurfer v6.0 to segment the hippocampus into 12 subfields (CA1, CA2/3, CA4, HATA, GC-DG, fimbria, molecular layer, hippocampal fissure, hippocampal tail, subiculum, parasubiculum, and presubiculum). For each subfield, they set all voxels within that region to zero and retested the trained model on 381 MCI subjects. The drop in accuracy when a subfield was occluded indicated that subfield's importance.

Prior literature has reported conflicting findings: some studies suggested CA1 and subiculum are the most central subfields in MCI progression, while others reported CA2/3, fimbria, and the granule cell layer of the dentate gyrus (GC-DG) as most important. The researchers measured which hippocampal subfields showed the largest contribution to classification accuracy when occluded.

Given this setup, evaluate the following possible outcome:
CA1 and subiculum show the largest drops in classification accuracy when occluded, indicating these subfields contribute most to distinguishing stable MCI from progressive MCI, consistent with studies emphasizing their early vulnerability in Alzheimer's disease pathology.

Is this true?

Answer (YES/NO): YES